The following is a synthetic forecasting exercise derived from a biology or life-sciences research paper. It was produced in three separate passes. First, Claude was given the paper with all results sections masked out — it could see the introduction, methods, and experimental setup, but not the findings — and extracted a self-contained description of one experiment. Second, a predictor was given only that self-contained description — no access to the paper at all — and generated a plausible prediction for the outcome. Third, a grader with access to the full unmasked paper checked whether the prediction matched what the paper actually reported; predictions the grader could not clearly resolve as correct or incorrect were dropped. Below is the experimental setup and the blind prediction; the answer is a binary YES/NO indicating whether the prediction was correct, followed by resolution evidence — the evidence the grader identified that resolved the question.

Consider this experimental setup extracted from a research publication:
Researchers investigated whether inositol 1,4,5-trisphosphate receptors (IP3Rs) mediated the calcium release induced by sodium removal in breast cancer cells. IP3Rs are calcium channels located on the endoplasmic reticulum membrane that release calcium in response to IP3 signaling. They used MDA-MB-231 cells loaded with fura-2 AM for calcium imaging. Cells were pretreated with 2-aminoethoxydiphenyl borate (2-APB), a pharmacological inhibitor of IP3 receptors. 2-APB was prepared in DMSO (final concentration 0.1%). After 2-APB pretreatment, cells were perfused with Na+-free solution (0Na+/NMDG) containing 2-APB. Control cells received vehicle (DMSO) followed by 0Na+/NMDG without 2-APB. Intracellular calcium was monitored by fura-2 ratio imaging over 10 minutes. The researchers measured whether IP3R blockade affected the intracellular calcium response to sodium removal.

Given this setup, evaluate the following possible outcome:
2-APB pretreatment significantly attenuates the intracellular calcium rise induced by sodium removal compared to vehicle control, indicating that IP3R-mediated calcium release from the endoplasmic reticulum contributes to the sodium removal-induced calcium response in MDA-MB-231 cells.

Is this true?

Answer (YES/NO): YES